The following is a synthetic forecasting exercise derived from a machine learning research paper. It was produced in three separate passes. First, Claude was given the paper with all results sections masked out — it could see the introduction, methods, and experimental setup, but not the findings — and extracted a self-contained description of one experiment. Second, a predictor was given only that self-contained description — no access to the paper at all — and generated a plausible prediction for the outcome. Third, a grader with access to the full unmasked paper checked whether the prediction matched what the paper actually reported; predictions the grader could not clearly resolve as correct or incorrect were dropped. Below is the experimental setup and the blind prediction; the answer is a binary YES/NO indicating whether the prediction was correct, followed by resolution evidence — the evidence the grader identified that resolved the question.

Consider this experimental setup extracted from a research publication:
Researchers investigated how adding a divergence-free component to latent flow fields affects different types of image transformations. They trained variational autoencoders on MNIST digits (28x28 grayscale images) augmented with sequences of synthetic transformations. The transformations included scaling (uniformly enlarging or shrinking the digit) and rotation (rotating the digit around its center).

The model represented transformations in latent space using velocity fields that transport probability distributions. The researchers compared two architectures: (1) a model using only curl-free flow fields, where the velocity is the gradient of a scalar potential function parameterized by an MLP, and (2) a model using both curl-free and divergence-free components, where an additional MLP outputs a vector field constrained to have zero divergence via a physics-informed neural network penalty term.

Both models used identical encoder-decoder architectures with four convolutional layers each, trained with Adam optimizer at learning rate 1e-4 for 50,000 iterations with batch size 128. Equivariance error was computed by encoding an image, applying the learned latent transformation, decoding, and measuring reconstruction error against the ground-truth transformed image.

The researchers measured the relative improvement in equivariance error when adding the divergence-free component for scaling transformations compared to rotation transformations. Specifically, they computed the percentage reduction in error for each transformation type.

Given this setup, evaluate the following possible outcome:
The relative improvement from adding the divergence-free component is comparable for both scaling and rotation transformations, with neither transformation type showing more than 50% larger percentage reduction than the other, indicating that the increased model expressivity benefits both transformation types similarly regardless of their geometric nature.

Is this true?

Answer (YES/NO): NO